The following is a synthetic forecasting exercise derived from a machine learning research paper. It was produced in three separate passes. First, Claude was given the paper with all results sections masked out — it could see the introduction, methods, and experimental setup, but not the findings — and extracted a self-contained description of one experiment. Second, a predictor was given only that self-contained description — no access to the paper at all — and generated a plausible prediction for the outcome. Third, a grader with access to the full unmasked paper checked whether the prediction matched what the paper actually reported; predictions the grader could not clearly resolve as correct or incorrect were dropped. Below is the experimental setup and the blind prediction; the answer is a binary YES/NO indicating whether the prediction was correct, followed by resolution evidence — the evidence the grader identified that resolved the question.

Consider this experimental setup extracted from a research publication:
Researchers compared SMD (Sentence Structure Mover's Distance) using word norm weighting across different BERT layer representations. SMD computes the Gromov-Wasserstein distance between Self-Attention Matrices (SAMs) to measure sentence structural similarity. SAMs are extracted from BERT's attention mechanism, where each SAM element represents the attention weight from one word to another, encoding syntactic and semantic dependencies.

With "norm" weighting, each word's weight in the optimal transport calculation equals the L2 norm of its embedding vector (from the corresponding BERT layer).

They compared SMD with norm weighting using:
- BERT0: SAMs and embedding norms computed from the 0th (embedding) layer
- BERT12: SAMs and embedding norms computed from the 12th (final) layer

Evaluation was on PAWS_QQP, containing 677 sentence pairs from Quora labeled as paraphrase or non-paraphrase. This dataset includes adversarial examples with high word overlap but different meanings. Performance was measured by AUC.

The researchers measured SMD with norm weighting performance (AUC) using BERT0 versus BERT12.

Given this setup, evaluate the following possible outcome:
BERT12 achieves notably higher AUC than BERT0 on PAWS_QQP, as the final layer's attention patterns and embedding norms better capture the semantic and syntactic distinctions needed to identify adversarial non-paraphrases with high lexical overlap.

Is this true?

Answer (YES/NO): NO